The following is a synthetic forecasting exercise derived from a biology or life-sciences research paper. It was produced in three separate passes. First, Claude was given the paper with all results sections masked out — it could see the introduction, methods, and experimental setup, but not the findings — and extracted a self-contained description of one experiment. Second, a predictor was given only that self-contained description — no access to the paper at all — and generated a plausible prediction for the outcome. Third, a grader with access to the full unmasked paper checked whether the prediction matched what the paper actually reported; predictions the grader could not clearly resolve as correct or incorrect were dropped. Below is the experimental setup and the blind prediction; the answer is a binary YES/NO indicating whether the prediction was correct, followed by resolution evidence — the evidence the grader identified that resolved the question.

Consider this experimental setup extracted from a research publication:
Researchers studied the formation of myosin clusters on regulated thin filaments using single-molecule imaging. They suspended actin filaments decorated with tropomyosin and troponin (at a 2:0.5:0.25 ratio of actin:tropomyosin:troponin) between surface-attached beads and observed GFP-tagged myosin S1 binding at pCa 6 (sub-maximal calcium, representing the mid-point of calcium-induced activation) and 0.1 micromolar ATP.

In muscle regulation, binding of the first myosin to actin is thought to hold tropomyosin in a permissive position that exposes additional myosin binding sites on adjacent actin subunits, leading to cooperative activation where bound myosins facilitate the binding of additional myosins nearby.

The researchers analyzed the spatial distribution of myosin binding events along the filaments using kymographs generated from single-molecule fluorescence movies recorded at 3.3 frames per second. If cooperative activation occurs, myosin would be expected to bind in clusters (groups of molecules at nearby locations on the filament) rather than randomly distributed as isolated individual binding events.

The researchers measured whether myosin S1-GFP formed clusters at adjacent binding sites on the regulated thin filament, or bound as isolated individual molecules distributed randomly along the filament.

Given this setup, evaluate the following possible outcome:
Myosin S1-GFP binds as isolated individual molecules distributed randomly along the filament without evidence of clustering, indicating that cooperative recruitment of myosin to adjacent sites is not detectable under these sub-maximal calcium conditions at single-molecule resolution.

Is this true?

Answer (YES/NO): NO